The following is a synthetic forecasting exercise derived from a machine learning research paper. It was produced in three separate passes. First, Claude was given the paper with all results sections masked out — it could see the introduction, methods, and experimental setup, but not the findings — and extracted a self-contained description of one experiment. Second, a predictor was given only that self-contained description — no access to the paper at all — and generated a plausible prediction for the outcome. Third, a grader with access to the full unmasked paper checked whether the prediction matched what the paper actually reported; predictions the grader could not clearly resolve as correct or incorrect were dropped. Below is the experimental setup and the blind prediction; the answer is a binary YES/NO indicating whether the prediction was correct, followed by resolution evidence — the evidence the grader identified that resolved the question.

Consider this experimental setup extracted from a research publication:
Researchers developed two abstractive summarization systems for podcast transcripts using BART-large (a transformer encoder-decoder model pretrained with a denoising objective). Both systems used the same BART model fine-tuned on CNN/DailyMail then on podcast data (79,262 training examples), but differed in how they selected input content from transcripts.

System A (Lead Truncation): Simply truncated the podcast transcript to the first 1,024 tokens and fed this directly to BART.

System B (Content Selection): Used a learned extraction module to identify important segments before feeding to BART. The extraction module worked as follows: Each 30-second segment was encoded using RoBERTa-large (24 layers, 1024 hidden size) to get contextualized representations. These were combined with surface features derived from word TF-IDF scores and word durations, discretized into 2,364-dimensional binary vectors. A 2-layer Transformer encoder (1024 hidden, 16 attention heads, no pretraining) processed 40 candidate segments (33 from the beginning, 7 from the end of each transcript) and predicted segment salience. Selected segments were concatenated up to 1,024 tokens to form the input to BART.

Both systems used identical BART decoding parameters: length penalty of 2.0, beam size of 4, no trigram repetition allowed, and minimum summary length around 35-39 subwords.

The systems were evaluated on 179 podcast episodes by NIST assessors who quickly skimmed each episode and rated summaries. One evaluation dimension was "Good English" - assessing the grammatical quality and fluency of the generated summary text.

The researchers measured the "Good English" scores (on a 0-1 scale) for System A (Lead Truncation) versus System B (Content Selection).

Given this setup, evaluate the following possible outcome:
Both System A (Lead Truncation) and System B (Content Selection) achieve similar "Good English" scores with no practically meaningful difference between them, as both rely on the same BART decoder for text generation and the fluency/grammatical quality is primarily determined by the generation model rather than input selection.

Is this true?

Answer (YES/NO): NO